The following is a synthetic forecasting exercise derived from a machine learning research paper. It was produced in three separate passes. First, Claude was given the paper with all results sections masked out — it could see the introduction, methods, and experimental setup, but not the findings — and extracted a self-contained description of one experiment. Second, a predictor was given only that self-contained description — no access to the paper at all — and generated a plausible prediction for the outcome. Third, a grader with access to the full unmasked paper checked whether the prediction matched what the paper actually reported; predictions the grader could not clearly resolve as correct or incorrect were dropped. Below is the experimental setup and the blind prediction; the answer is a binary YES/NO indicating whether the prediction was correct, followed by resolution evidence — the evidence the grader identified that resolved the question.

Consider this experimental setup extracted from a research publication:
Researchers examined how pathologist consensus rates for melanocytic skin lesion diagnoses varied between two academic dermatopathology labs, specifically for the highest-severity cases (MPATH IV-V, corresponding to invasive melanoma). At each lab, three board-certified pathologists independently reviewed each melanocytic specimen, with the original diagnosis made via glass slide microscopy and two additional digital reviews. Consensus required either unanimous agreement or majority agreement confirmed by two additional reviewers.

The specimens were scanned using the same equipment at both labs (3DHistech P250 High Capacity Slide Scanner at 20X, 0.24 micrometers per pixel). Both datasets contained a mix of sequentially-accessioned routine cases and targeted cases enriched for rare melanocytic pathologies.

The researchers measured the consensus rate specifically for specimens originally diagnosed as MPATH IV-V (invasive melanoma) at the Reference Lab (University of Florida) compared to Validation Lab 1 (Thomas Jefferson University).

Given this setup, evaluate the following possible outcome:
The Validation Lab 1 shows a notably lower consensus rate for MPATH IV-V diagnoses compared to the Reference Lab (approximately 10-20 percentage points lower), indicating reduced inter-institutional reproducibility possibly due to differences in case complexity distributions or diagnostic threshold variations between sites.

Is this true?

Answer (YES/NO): NO